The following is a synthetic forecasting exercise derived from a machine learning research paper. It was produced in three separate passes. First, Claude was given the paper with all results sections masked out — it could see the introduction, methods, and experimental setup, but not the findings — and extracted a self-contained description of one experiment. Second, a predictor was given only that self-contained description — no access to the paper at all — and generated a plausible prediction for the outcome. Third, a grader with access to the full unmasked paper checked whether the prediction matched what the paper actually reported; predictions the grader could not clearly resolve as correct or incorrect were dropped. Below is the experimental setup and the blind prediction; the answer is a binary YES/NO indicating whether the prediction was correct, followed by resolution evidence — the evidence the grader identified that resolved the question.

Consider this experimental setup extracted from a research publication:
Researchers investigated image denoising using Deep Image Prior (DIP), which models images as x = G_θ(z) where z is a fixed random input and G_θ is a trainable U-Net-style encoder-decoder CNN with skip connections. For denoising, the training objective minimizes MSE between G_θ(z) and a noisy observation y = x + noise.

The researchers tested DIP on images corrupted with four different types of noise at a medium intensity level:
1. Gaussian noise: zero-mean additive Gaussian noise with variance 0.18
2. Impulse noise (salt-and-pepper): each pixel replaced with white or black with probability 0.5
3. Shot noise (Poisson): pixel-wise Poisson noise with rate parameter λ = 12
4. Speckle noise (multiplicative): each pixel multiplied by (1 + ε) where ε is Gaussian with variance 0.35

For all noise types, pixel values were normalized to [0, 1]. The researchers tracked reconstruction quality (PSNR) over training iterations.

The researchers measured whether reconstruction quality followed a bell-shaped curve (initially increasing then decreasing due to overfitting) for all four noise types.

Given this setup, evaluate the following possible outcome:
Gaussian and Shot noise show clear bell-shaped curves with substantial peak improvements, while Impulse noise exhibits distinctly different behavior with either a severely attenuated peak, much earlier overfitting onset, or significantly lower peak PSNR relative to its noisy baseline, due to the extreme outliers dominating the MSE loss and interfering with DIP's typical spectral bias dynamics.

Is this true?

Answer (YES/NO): NO